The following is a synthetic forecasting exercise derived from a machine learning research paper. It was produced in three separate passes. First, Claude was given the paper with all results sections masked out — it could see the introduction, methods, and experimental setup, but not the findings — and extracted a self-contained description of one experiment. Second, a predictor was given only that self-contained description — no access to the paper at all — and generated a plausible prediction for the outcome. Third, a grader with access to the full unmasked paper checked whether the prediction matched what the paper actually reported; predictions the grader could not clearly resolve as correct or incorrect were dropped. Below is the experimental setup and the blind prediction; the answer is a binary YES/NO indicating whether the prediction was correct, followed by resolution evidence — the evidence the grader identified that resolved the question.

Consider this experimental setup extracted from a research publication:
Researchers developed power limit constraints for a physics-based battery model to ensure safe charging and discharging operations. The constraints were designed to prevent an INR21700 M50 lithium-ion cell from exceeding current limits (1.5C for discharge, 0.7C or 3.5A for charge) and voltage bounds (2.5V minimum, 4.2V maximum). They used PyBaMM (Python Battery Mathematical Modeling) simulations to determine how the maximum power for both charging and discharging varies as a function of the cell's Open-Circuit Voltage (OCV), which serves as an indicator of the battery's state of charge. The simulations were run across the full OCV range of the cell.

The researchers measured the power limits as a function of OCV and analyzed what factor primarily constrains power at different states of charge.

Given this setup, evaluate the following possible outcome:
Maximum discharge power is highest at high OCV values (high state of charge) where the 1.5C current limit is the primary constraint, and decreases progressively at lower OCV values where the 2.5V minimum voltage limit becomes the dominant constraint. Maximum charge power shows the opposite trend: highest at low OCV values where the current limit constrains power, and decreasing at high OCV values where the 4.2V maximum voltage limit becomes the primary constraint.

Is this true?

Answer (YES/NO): YES